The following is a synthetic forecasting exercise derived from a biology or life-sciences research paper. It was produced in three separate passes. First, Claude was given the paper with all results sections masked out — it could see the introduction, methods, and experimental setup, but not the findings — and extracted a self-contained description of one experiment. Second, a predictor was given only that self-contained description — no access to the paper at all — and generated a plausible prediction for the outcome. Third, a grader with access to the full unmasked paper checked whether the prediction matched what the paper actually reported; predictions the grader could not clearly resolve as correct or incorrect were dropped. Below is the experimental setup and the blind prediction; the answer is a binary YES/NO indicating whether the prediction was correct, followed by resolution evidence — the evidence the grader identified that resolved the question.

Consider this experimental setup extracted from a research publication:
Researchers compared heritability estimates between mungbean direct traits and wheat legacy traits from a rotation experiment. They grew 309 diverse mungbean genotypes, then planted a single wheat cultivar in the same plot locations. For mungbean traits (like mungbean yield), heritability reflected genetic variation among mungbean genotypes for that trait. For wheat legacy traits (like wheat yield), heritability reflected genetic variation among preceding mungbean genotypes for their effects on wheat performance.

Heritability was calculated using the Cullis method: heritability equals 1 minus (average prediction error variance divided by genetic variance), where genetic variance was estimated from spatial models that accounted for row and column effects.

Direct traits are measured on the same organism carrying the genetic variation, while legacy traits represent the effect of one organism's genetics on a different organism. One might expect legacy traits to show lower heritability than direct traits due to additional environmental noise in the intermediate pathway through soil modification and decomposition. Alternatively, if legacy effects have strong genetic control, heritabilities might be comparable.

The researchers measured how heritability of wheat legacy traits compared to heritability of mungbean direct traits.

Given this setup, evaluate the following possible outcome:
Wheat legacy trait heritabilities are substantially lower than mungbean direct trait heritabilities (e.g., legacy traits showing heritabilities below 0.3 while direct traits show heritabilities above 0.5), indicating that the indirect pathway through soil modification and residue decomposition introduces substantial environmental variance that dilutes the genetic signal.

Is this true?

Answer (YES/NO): NO